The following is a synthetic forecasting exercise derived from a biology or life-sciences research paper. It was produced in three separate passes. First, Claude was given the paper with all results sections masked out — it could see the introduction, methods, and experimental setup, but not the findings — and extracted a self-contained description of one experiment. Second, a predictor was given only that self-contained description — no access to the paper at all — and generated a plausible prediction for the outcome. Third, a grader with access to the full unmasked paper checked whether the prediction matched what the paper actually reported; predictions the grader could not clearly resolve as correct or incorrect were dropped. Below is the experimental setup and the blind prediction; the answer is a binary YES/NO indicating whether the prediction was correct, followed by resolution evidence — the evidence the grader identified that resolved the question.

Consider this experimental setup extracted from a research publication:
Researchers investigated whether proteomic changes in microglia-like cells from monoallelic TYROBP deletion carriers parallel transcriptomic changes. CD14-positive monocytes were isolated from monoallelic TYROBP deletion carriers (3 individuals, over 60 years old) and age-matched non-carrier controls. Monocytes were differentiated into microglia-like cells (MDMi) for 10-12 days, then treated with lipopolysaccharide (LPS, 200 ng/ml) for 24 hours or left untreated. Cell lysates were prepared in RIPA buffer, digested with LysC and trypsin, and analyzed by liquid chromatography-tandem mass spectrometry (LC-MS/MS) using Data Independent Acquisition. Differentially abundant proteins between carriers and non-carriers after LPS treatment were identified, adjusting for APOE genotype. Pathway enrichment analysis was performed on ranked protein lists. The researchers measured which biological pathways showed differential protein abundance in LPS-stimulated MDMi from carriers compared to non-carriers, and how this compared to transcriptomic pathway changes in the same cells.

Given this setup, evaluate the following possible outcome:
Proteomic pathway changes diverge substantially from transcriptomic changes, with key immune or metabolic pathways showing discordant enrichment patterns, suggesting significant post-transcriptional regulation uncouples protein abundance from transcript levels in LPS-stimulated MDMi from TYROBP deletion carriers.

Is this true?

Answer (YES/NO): NO